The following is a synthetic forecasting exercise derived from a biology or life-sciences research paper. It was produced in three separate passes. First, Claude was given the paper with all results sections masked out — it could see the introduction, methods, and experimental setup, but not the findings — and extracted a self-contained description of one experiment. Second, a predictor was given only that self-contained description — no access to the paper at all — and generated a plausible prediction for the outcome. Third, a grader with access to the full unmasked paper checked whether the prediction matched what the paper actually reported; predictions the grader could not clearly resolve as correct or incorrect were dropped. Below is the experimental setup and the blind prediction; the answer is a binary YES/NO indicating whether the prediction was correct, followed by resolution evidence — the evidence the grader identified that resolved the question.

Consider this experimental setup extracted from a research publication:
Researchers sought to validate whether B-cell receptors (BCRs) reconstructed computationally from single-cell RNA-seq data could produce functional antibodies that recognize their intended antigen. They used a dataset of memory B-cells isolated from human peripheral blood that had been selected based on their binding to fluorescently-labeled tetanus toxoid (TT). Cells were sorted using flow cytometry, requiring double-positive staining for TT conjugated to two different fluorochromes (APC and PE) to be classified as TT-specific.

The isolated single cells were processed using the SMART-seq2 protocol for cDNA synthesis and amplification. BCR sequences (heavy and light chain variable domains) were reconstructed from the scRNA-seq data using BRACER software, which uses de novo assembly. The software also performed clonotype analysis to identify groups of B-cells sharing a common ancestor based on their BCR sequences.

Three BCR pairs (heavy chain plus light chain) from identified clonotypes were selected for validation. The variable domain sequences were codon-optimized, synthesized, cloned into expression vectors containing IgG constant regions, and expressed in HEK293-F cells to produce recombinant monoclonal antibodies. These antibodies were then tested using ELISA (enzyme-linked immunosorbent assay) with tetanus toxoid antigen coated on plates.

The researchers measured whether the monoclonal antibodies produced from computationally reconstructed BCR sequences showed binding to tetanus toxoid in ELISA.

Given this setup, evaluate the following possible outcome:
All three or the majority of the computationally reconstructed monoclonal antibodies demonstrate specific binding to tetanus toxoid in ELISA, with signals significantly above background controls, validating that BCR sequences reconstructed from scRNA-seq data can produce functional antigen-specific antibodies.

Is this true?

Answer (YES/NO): YES